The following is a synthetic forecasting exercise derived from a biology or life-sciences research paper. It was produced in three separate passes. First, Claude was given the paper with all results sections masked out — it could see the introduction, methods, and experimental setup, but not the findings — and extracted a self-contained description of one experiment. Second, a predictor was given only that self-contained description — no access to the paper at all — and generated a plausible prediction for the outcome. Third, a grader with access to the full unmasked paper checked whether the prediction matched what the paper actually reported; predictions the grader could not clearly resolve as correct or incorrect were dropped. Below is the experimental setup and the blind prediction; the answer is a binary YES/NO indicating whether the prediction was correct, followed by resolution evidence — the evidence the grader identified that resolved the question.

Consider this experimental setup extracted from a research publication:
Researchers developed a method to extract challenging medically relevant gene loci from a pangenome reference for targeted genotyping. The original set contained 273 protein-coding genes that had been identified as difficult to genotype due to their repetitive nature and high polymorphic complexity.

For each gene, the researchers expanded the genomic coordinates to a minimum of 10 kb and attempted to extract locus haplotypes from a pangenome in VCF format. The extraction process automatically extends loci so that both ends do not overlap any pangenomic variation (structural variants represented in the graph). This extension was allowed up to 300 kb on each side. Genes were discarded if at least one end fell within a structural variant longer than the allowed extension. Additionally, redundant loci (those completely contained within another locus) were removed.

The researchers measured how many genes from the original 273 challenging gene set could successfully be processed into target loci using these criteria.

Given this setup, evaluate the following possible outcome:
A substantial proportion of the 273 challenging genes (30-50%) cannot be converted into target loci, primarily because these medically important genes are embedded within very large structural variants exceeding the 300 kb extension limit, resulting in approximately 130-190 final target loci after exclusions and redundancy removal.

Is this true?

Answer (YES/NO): NO